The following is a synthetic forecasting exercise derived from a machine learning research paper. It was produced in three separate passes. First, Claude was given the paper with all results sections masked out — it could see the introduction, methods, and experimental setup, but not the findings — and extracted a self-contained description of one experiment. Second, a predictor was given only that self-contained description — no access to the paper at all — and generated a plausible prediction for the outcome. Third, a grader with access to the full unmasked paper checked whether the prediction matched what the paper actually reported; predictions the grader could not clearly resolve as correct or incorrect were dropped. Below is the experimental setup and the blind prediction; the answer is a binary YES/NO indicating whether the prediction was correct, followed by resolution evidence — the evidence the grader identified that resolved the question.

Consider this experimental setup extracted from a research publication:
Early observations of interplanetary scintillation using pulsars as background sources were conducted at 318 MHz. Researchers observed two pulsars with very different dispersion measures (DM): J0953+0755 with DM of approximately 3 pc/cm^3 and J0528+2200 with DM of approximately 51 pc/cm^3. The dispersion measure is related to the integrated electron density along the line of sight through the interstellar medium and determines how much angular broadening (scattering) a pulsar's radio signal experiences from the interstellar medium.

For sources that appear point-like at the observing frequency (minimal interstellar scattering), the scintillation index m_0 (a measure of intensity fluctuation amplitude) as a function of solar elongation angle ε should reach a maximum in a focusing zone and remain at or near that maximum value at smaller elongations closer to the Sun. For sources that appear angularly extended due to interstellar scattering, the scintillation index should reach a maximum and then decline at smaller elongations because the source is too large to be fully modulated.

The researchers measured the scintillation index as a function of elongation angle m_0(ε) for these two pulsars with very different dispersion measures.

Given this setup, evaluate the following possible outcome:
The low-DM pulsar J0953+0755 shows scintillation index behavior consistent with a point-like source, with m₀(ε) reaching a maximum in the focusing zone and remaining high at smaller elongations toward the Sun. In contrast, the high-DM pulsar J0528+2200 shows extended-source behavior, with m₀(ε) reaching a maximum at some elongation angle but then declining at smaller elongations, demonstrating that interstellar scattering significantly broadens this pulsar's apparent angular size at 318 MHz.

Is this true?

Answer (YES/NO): YES